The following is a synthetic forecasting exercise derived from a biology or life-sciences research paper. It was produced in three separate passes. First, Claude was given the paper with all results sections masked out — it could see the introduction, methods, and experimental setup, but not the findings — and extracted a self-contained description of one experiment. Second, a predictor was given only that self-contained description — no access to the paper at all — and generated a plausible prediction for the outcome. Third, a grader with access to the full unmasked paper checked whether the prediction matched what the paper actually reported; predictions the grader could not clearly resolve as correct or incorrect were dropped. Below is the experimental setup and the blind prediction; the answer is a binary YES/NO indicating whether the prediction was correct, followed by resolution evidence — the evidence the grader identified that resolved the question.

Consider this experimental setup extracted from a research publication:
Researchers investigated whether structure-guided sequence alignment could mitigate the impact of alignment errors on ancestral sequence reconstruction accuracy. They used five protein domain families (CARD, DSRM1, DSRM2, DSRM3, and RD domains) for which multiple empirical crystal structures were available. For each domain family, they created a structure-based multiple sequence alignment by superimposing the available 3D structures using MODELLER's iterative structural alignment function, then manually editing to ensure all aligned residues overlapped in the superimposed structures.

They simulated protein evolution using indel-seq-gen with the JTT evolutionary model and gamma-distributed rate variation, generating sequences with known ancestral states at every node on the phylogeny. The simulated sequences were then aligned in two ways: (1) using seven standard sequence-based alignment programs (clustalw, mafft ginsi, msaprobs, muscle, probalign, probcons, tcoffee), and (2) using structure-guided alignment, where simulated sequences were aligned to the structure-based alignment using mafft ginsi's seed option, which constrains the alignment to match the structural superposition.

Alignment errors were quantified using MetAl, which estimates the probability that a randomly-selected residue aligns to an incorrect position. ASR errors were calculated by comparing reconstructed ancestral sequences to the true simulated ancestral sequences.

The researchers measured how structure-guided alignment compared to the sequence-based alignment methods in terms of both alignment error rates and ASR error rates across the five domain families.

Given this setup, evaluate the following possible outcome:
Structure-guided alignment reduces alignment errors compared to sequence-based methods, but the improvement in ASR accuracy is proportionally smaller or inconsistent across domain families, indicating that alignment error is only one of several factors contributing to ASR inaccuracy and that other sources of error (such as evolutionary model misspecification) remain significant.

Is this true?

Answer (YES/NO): NO